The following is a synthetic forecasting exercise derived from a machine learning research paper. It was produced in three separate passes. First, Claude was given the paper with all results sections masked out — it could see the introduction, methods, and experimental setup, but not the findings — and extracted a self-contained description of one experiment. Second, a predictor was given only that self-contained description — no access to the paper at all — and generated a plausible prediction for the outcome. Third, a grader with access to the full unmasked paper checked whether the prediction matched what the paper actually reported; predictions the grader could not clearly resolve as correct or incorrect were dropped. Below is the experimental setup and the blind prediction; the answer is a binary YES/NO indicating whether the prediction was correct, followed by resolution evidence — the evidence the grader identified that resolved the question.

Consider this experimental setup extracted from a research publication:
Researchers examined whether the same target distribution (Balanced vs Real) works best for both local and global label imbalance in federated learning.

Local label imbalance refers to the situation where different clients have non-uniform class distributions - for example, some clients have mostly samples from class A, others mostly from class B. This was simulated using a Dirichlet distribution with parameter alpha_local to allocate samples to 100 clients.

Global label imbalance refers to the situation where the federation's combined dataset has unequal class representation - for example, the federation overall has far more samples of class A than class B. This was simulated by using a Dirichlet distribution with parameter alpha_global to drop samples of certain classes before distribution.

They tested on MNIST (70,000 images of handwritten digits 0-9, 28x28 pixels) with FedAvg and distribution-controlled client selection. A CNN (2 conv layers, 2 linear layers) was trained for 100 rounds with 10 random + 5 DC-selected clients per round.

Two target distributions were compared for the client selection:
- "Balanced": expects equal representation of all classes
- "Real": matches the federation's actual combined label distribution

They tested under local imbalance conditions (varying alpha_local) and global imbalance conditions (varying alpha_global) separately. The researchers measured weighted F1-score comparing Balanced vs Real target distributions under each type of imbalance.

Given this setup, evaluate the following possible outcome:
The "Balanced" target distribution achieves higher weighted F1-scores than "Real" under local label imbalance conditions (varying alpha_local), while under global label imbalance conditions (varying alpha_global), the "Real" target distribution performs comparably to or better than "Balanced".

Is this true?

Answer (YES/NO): YES